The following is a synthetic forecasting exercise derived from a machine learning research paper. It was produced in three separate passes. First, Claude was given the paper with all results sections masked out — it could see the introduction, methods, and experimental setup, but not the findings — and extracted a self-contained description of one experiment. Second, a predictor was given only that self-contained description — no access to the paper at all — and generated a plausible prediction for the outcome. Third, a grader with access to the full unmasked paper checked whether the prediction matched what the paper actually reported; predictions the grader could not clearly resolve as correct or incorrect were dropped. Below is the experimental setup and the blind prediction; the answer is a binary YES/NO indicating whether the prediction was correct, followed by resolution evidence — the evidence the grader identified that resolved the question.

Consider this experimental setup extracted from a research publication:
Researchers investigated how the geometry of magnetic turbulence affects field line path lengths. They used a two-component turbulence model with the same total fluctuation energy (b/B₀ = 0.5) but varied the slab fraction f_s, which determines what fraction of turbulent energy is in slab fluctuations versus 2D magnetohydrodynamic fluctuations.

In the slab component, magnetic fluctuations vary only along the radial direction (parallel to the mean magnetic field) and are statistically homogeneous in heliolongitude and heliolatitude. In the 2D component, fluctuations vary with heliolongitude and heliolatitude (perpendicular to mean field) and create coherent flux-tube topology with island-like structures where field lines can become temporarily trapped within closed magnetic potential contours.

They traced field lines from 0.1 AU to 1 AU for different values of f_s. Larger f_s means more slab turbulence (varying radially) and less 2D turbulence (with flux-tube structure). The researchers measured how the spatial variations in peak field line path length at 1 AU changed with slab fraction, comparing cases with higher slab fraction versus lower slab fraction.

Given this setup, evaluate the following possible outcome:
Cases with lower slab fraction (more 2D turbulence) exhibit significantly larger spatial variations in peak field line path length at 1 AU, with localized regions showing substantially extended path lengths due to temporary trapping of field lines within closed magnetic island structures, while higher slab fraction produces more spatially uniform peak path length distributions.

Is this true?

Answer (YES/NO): YES